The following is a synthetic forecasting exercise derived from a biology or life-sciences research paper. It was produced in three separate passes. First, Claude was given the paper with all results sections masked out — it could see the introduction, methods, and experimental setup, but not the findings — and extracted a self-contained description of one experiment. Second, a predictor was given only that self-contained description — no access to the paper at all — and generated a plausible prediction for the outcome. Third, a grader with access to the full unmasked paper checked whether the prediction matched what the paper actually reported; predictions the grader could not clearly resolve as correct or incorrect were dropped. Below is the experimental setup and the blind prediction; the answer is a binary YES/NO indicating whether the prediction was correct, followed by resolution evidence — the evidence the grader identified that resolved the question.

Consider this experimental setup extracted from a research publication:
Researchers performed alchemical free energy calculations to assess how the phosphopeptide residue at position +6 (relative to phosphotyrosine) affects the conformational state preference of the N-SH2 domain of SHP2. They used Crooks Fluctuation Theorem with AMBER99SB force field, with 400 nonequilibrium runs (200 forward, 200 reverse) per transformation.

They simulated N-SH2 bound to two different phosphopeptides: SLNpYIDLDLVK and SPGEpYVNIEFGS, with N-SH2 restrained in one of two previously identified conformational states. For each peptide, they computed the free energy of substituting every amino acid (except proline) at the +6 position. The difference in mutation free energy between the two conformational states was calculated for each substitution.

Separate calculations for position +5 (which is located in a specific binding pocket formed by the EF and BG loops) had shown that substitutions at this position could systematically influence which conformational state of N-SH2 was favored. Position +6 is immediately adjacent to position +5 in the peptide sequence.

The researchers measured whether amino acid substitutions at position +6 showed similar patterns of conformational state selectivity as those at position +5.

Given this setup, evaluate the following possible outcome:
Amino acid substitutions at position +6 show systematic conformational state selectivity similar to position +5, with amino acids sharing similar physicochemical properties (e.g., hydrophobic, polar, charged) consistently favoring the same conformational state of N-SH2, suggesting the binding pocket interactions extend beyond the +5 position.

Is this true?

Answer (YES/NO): NO